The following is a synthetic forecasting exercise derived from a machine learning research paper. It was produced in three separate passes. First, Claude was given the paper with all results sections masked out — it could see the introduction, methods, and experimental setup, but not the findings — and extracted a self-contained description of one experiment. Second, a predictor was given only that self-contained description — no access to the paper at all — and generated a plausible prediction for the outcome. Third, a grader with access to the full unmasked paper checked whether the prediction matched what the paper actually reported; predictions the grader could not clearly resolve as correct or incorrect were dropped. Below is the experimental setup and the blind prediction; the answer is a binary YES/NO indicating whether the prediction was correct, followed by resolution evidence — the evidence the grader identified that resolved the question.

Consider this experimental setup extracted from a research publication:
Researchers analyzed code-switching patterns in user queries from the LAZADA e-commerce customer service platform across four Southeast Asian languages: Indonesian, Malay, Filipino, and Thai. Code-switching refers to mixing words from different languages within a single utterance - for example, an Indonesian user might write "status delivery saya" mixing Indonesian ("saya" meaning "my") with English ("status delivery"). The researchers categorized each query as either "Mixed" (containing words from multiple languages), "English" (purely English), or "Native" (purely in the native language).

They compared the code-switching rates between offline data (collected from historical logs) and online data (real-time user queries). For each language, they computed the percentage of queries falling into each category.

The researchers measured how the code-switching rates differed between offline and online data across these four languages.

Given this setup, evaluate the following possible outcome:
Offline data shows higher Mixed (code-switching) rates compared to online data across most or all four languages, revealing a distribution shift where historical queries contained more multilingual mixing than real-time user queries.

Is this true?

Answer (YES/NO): NO